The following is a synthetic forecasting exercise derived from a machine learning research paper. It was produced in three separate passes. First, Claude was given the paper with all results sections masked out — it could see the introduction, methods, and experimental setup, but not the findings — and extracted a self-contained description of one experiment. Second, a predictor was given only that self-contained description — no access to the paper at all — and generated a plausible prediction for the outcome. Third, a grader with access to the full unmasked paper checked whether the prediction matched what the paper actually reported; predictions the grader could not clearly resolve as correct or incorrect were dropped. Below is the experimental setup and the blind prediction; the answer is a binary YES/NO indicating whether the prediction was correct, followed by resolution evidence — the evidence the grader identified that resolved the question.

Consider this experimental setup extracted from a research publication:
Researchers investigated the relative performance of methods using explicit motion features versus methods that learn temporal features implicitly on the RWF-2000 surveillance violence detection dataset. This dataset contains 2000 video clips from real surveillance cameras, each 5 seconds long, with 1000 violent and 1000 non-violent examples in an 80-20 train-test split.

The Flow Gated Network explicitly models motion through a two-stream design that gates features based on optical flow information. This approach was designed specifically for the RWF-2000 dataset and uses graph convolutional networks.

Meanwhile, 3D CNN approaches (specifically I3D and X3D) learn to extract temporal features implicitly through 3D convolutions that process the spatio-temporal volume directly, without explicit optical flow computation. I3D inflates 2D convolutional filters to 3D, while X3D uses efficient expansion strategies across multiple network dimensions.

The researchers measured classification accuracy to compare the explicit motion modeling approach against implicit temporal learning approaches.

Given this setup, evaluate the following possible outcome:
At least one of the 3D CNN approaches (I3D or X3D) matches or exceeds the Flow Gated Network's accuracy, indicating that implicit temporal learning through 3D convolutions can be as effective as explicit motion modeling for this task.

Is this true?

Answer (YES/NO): NO